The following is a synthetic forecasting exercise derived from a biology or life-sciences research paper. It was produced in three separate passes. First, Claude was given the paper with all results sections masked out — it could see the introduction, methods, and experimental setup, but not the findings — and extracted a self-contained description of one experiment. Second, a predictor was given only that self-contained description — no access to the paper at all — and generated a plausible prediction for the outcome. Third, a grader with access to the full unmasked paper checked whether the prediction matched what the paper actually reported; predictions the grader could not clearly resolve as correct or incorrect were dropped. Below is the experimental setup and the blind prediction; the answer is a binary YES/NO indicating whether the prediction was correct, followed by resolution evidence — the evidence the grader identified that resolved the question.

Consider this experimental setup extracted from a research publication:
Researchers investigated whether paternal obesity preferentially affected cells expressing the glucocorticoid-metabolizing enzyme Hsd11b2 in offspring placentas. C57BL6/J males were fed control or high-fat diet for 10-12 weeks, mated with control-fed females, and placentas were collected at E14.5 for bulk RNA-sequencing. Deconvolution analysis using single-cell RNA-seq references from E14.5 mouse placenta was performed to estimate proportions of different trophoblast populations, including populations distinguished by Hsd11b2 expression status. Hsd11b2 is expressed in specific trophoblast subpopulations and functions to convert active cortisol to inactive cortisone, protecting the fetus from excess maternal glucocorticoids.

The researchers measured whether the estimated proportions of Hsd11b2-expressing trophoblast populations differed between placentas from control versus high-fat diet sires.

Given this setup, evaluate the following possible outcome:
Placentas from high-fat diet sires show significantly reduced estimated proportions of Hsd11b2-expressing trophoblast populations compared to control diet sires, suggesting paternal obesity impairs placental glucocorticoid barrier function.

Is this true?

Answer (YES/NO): NO